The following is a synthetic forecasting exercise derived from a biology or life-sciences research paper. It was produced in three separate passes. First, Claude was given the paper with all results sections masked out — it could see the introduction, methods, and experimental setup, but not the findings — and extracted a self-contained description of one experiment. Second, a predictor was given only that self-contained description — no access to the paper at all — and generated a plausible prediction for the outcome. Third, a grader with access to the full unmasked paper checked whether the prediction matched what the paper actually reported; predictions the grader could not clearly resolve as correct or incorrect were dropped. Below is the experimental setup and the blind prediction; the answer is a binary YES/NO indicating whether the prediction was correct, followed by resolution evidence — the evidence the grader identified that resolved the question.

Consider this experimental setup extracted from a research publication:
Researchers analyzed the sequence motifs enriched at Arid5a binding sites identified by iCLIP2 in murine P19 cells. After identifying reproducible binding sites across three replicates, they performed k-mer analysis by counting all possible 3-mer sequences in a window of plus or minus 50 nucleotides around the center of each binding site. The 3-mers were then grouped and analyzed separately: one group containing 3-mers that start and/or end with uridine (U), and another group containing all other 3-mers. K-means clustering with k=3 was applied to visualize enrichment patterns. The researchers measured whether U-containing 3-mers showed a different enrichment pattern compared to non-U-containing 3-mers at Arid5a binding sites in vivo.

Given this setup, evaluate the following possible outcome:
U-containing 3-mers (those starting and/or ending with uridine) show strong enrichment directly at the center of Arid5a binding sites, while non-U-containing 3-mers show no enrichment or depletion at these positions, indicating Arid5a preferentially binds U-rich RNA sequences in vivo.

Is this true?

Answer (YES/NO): NO